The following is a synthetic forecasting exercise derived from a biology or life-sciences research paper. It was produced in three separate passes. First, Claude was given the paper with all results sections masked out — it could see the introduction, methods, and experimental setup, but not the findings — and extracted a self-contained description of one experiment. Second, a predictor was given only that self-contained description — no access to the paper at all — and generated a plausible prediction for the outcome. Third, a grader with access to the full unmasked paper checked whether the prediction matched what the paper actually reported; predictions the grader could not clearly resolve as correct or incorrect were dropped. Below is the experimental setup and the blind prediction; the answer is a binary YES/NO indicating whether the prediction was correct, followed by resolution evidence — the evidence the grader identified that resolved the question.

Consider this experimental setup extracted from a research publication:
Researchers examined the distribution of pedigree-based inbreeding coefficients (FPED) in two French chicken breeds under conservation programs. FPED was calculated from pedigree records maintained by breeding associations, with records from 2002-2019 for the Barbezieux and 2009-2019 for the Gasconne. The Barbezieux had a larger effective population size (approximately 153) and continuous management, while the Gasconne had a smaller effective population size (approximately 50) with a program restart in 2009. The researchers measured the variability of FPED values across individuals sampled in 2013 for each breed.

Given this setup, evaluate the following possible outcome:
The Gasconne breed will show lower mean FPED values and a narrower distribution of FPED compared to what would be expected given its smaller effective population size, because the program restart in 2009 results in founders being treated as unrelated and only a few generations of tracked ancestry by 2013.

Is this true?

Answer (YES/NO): NO